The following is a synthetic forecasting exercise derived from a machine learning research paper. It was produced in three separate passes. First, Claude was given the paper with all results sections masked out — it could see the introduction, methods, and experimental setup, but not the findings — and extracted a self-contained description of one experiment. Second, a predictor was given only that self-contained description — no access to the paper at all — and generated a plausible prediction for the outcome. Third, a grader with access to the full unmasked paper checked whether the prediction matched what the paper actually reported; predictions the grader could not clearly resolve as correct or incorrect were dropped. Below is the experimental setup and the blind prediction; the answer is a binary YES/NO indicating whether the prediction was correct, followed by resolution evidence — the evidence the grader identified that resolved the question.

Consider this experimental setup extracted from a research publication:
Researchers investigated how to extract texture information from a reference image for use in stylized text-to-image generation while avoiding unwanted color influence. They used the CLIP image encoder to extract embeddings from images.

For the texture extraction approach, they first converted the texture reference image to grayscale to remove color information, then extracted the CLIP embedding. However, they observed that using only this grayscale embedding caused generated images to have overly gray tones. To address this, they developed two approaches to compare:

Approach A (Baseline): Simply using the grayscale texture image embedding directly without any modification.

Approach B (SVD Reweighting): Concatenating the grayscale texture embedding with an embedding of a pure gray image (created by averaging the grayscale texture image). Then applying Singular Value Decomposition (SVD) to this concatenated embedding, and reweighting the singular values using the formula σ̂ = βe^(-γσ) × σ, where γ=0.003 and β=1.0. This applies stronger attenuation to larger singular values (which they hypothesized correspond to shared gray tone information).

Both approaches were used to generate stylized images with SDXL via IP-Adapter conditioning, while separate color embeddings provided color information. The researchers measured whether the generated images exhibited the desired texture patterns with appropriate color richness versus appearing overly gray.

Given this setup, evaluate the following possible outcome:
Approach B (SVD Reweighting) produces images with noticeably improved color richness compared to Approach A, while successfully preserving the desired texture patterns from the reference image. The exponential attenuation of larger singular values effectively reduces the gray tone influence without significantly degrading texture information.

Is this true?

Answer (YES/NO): YES